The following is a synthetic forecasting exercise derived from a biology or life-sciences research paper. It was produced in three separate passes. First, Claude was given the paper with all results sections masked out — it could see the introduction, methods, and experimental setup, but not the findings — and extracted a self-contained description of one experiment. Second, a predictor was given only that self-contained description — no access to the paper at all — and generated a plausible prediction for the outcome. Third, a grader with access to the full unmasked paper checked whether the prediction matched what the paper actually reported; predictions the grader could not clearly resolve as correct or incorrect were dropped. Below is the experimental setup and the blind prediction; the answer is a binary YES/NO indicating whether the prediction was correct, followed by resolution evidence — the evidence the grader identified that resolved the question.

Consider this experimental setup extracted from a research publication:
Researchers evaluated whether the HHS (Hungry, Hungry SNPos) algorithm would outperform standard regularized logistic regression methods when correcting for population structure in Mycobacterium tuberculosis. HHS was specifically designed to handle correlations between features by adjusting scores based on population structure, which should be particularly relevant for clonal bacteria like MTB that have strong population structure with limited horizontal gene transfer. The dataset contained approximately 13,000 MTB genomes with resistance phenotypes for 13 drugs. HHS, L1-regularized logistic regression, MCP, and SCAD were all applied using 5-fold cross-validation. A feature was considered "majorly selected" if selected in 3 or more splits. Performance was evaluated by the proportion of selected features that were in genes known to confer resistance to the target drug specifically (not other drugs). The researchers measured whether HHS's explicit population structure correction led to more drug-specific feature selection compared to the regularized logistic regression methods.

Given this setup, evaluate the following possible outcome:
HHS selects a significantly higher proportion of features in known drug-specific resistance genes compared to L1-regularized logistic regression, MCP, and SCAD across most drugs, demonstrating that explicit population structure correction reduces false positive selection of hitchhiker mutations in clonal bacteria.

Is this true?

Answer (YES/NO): NO